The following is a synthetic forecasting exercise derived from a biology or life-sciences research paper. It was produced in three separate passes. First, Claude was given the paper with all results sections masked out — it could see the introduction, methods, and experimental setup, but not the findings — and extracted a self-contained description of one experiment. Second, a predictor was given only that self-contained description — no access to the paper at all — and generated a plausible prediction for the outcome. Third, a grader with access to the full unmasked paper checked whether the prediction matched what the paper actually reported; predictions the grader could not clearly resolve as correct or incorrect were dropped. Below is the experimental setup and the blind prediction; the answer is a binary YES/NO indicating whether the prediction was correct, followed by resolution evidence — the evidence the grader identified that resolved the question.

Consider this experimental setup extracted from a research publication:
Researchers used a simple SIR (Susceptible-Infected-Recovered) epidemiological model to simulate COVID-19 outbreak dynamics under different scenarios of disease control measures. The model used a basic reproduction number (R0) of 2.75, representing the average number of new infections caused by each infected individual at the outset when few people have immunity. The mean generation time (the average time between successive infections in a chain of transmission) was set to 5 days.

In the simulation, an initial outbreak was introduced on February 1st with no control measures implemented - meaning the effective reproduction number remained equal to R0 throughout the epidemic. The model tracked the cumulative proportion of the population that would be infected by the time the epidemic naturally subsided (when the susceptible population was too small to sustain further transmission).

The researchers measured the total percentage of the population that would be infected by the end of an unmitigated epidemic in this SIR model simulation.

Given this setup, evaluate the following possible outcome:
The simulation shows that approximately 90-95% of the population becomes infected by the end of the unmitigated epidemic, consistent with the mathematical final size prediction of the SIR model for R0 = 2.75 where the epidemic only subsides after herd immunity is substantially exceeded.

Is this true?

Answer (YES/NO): YES